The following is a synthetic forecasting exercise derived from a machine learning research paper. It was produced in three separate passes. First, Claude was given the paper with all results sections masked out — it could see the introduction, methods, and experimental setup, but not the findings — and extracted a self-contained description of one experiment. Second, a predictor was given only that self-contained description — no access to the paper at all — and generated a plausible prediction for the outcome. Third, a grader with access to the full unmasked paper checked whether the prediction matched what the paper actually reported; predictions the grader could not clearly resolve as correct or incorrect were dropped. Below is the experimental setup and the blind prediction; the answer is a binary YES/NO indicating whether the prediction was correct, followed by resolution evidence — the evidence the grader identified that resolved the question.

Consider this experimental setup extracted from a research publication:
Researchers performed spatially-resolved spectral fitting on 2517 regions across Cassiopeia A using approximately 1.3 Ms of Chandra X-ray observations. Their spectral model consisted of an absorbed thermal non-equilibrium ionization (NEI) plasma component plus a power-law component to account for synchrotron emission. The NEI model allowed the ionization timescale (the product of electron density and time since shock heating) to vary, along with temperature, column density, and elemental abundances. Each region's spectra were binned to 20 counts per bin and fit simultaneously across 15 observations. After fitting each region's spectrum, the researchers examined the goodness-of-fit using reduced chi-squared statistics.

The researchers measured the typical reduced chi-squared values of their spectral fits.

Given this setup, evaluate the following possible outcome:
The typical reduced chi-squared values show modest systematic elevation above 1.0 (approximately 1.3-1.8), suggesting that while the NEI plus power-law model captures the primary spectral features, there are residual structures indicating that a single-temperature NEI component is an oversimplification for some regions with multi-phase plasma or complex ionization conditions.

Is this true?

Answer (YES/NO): NO